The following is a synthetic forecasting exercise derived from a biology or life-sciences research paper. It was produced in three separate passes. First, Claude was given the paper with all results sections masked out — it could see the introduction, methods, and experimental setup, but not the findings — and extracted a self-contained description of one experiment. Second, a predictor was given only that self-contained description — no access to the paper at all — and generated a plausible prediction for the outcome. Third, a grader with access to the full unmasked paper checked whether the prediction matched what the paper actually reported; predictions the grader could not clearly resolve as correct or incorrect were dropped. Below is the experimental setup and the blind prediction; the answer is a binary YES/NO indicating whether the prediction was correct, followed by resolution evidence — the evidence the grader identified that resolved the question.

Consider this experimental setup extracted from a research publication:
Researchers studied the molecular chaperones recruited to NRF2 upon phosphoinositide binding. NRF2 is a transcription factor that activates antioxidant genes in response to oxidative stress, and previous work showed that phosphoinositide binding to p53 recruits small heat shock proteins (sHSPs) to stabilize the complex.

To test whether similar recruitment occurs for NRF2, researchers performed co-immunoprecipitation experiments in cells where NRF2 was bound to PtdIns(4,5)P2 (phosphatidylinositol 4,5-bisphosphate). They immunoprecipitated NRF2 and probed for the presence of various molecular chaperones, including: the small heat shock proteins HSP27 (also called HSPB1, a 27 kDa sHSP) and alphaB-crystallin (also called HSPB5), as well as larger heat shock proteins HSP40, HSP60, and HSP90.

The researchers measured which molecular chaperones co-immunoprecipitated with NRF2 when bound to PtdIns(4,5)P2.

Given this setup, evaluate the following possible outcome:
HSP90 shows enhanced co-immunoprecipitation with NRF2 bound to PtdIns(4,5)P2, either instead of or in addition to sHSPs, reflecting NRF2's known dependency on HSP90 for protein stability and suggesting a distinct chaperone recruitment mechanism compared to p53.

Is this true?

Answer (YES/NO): NO